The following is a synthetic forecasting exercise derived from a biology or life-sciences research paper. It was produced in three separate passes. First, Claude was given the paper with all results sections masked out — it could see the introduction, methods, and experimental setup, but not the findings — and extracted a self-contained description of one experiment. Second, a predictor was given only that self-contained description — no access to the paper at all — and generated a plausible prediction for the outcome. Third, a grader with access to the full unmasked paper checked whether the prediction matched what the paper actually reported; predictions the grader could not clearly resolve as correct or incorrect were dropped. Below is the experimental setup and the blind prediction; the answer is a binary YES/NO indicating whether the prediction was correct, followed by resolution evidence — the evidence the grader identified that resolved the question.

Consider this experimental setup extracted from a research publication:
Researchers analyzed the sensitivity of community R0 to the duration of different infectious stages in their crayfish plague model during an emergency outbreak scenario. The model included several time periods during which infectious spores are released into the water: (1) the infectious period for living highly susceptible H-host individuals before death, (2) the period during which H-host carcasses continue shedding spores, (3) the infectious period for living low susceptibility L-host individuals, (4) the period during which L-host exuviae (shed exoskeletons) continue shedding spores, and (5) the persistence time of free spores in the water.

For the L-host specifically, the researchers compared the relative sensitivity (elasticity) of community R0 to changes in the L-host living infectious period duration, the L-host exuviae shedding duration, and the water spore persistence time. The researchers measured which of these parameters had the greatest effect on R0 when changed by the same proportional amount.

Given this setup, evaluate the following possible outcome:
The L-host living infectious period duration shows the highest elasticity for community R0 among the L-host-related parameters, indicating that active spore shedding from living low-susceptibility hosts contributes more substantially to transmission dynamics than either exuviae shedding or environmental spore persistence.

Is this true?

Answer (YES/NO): NO